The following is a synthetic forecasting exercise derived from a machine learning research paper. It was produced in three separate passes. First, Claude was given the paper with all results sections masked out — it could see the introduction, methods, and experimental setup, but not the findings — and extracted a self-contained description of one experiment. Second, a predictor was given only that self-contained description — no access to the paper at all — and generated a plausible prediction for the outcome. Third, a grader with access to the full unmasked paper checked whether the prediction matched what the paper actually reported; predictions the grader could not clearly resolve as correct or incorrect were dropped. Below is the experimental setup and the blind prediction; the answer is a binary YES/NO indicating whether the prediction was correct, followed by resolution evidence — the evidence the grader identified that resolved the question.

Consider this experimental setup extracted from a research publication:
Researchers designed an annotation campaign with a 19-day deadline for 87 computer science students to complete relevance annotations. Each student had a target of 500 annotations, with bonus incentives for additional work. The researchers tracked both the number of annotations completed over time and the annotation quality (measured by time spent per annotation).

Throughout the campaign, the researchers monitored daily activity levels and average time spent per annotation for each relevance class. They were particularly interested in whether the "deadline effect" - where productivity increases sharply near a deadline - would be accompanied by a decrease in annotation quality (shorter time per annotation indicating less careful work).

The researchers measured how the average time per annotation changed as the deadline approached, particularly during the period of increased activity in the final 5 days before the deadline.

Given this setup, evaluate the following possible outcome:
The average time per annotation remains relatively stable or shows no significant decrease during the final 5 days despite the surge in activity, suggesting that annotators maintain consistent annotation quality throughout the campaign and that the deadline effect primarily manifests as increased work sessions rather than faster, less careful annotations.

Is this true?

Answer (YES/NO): YES